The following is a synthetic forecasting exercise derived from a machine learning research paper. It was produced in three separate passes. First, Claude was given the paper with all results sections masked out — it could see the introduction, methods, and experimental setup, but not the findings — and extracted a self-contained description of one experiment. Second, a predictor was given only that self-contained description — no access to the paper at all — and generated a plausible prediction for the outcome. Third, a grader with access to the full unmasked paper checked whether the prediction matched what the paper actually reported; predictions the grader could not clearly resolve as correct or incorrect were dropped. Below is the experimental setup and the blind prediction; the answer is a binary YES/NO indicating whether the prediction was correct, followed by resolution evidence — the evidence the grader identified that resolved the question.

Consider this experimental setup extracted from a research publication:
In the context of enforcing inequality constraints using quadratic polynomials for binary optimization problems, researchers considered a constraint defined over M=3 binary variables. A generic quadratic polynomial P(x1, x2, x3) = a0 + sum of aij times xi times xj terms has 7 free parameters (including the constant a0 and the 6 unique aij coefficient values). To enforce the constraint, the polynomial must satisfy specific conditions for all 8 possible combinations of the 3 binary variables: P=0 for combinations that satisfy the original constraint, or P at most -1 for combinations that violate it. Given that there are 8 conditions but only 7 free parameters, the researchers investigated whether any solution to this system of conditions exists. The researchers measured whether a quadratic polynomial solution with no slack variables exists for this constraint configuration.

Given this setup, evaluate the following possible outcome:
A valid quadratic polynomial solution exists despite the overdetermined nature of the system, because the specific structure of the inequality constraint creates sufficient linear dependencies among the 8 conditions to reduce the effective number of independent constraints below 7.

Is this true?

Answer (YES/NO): YES